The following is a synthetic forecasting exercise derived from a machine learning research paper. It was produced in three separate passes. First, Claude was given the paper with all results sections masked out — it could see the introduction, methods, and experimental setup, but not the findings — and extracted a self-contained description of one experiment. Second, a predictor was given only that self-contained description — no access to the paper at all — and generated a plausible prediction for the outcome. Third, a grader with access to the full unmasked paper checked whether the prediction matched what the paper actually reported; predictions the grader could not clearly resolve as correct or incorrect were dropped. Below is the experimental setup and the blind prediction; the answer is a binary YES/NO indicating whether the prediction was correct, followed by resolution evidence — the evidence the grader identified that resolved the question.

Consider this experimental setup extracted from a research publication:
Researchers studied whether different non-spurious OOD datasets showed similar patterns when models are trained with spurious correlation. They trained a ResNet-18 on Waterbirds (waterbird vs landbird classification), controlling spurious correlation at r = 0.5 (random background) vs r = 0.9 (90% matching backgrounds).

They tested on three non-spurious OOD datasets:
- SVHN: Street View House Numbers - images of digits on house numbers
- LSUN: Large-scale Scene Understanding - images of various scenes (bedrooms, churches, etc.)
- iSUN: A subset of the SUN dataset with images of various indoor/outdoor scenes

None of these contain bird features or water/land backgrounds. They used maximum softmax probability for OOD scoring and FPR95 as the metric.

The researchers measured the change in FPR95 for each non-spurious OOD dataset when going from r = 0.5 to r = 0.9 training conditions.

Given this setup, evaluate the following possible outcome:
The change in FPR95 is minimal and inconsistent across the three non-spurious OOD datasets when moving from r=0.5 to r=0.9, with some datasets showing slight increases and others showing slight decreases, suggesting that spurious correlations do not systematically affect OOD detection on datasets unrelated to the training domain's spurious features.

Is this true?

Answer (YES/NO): NO